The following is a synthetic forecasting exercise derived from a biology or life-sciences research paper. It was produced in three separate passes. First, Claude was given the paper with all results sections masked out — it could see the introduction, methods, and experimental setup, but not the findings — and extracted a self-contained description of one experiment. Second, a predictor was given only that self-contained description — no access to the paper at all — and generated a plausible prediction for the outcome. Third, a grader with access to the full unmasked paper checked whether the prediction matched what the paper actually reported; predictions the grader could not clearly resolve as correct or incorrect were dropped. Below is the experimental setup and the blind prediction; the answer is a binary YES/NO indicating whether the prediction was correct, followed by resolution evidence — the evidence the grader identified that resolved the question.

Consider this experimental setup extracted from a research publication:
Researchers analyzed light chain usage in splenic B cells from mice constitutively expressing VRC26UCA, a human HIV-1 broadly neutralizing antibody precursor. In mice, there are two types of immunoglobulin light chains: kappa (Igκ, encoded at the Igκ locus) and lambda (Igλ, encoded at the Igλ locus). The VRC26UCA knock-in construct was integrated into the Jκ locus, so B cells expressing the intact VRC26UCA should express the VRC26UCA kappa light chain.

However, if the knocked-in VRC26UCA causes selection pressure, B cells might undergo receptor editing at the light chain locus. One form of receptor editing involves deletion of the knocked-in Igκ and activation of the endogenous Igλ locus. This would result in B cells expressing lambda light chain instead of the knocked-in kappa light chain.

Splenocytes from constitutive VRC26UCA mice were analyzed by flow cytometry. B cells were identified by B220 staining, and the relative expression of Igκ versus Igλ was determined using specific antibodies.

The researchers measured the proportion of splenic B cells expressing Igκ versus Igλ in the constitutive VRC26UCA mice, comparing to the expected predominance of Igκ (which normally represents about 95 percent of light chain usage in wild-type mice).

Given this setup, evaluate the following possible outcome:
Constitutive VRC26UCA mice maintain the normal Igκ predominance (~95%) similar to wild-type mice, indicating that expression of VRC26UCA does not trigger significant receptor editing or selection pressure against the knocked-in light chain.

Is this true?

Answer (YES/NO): NO